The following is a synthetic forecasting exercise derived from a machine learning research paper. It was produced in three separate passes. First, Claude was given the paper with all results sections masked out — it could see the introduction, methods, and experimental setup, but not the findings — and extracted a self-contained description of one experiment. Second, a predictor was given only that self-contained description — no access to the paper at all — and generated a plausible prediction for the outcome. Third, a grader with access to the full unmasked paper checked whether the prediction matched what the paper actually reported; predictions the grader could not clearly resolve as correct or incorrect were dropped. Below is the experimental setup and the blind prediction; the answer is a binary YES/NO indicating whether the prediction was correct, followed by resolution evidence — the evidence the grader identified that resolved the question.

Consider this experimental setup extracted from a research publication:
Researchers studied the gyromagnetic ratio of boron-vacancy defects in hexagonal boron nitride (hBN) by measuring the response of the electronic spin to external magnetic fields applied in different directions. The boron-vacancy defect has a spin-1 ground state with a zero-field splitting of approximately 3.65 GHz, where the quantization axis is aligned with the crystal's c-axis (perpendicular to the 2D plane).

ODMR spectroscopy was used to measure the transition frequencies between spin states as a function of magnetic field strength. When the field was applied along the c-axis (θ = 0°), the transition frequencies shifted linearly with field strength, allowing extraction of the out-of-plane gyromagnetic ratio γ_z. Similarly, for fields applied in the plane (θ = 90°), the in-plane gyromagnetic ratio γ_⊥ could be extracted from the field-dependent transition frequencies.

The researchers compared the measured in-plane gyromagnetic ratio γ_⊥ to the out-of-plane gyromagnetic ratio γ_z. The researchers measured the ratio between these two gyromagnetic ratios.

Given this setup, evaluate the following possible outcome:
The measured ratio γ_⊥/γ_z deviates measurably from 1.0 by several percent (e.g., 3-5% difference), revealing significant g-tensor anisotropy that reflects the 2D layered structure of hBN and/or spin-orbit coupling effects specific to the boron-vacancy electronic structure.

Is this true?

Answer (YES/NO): NO